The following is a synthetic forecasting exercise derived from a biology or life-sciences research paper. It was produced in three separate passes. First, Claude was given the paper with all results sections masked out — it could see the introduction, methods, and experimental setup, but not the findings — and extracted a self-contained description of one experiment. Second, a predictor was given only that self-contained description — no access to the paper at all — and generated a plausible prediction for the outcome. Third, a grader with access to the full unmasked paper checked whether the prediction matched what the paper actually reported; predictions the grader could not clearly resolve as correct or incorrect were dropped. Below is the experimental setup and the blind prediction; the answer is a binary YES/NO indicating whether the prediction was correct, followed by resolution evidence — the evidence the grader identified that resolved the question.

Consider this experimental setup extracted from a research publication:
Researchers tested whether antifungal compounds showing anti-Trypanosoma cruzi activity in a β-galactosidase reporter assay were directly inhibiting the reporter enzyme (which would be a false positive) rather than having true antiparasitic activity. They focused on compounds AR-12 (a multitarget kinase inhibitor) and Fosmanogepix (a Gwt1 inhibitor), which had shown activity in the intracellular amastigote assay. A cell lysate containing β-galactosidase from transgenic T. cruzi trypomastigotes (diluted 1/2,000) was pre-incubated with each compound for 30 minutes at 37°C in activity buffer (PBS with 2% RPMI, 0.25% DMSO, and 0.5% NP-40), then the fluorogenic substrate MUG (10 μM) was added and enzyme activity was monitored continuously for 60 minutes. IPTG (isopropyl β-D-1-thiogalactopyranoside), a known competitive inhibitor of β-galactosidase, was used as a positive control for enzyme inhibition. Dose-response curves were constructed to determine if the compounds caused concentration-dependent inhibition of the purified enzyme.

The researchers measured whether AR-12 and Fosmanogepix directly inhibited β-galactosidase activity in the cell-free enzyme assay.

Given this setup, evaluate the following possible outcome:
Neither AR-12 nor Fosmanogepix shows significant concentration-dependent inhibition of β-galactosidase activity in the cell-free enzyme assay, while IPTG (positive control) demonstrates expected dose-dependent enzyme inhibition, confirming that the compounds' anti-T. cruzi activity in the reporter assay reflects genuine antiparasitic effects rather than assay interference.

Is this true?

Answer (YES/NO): YES